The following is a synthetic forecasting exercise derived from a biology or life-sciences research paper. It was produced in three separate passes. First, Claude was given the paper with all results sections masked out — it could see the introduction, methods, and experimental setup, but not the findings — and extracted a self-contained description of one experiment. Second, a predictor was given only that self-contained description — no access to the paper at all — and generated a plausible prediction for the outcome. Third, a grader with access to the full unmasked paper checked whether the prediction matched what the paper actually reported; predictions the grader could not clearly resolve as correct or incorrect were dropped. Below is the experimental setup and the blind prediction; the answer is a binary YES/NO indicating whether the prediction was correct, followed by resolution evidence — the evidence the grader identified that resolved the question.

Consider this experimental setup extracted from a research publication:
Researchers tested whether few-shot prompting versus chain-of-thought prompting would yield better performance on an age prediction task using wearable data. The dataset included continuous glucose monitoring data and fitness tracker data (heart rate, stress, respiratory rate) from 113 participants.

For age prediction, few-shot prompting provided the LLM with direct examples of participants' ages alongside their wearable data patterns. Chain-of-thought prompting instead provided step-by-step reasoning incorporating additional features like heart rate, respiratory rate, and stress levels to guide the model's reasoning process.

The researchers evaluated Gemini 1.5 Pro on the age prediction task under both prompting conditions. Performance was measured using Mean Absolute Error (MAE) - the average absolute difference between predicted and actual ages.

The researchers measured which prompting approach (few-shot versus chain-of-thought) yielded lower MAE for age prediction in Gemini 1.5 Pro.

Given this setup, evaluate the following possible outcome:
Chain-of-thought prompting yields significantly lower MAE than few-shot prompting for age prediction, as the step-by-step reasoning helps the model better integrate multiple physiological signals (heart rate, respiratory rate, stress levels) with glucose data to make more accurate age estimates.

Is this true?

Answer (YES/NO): NO